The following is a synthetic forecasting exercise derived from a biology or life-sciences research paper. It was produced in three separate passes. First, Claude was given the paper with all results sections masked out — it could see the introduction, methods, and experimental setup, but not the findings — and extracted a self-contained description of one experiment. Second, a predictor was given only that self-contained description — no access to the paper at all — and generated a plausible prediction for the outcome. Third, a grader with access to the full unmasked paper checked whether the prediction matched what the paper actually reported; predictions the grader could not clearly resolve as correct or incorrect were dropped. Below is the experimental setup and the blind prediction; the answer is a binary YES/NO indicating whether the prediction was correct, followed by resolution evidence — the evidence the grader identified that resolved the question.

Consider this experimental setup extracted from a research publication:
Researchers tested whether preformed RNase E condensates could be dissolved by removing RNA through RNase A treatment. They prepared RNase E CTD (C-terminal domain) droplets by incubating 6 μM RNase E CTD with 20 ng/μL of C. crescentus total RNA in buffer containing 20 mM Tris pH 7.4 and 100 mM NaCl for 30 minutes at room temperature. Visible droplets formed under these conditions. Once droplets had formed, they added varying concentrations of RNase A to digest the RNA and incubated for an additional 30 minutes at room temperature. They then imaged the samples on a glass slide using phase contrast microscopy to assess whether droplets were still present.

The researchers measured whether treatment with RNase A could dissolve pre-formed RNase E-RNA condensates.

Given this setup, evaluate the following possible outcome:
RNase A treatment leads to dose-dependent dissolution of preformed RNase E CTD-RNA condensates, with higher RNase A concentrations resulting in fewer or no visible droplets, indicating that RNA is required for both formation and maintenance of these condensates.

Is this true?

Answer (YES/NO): NO